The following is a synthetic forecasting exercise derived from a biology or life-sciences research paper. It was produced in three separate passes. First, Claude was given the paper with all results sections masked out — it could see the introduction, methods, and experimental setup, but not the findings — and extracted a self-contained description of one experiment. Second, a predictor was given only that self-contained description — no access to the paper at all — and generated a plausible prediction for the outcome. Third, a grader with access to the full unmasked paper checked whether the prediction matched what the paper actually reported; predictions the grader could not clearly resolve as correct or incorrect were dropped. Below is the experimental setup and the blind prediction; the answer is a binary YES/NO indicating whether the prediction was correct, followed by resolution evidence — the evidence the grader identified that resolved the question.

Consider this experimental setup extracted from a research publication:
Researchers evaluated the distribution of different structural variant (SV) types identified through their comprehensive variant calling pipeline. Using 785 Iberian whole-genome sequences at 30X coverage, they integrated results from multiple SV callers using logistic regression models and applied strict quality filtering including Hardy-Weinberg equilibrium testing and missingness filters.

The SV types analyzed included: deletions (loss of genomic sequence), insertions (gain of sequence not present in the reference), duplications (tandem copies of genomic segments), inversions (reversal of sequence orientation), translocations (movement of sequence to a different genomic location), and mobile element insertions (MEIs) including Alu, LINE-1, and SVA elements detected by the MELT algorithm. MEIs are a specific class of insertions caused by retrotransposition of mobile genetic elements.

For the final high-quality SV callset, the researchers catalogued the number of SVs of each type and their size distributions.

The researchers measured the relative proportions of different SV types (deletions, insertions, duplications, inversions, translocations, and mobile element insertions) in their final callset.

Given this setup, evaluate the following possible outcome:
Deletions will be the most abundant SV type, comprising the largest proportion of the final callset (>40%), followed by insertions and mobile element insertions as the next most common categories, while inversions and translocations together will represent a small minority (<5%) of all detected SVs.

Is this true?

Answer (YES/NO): NO